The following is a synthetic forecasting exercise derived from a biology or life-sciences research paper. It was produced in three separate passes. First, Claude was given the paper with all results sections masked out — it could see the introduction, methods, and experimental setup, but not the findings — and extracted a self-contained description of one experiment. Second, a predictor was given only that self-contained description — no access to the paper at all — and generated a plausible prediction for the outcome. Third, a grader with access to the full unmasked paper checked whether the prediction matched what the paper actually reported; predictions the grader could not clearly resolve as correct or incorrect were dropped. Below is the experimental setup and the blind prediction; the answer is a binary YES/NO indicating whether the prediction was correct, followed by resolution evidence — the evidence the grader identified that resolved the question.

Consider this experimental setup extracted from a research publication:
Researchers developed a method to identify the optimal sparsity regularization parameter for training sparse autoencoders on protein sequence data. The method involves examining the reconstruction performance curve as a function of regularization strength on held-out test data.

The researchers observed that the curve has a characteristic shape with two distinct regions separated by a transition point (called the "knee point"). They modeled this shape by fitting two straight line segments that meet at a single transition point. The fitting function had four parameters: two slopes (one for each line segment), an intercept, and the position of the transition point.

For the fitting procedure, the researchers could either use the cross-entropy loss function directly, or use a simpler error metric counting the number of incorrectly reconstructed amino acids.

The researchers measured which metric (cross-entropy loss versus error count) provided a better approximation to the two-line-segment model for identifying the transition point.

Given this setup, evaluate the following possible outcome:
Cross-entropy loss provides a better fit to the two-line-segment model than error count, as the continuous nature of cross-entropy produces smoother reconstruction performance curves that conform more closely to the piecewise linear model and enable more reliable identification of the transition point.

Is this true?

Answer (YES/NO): NO